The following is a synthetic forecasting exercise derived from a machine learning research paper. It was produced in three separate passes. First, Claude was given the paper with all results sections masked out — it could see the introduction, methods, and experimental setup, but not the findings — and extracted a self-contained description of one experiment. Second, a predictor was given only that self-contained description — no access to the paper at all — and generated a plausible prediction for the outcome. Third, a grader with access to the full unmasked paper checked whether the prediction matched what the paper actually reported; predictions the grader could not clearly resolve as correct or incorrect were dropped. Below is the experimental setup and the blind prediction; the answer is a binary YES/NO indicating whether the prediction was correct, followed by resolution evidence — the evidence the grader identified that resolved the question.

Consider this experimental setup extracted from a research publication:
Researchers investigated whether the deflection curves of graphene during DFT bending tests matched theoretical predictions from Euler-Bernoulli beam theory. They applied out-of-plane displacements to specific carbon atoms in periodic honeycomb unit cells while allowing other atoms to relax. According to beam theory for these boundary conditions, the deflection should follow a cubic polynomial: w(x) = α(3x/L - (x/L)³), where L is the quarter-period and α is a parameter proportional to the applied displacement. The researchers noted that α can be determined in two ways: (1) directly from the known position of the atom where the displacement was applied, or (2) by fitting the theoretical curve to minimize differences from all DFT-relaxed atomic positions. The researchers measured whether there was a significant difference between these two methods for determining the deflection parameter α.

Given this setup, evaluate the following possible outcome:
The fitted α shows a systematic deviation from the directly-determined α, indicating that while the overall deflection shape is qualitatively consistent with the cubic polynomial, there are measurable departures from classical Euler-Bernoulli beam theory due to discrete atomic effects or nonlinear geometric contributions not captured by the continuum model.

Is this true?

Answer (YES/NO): NO